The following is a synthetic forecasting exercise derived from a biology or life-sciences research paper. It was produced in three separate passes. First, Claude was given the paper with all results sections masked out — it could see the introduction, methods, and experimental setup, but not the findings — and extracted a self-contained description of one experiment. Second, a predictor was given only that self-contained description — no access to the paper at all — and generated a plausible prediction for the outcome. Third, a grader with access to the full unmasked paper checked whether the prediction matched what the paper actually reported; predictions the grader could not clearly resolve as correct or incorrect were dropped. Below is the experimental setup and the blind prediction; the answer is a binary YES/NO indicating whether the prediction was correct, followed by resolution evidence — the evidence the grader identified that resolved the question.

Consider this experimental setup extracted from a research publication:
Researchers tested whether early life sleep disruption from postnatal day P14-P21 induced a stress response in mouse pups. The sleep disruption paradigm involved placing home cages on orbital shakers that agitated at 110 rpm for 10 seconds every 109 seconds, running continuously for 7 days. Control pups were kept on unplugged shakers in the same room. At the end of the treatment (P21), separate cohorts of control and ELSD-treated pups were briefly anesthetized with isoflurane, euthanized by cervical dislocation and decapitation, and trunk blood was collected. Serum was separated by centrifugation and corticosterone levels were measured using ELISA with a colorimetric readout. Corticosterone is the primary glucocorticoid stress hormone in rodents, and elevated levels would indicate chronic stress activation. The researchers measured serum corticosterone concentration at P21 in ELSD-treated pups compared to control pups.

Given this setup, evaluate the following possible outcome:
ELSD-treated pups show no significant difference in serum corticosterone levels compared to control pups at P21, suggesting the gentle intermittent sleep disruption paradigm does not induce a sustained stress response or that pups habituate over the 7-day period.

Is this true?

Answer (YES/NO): YES